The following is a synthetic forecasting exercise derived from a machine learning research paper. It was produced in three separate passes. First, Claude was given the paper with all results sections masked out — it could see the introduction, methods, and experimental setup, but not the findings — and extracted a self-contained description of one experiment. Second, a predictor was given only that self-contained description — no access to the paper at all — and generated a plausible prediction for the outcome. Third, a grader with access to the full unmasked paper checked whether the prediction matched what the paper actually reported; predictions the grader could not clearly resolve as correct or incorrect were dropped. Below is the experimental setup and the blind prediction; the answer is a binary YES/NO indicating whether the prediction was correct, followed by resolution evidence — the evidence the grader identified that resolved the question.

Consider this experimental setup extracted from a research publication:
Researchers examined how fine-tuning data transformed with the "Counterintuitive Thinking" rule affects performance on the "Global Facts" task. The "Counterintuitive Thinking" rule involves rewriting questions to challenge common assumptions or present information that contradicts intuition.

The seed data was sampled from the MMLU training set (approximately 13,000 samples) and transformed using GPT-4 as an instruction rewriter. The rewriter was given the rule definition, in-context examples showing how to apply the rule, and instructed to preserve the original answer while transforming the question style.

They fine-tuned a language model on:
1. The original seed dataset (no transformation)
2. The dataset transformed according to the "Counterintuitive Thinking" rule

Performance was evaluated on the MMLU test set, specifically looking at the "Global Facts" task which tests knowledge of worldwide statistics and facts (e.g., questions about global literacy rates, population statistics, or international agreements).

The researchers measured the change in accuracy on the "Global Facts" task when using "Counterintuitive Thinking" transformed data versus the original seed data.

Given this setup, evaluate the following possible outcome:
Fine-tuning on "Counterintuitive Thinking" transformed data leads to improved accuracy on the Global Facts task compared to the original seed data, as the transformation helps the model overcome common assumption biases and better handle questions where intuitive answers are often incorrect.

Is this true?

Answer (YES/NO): YES